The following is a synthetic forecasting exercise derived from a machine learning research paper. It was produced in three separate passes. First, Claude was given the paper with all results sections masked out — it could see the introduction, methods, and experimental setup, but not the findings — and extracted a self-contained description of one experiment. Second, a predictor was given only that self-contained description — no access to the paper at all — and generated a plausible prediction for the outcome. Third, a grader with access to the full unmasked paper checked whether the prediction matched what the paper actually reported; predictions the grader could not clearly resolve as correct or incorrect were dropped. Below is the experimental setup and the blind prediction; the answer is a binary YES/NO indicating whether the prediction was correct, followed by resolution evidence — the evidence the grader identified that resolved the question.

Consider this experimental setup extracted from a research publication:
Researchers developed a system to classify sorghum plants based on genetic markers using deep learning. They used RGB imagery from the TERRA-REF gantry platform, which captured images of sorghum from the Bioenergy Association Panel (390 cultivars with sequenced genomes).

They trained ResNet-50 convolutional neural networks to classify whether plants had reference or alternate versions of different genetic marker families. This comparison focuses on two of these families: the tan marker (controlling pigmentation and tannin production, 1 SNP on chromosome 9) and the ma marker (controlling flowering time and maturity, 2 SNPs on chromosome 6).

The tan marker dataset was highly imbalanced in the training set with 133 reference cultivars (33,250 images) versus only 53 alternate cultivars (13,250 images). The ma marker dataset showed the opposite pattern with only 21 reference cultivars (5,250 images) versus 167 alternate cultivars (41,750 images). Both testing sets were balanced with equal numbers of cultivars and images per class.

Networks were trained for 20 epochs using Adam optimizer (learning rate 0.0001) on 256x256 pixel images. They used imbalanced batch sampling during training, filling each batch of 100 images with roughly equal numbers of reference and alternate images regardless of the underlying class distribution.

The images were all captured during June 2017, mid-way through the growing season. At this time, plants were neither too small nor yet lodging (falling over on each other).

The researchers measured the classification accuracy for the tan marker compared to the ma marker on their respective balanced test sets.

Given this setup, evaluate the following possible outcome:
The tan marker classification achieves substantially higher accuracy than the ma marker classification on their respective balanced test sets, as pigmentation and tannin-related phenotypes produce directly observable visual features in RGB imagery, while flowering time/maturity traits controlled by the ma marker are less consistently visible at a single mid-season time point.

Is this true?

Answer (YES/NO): NO